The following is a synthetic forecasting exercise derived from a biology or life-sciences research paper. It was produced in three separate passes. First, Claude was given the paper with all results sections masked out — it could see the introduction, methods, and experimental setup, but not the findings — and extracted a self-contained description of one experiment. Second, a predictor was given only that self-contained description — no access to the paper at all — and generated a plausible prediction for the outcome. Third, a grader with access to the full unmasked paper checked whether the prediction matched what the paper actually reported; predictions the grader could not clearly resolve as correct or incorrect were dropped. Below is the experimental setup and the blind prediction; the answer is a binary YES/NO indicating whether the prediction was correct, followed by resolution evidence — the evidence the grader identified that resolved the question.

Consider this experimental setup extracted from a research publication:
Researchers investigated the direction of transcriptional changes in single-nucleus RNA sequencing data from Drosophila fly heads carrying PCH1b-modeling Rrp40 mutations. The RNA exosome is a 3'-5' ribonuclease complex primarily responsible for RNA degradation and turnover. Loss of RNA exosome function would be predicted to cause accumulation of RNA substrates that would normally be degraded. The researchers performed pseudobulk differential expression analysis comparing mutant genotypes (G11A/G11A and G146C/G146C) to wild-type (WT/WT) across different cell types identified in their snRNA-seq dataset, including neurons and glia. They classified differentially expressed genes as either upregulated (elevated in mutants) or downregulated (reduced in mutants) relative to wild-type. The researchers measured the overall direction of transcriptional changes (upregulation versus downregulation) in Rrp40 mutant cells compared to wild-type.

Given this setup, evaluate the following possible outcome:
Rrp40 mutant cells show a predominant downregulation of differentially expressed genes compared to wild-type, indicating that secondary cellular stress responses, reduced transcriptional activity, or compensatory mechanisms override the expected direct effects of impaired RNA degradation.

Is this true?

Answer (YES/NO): NO